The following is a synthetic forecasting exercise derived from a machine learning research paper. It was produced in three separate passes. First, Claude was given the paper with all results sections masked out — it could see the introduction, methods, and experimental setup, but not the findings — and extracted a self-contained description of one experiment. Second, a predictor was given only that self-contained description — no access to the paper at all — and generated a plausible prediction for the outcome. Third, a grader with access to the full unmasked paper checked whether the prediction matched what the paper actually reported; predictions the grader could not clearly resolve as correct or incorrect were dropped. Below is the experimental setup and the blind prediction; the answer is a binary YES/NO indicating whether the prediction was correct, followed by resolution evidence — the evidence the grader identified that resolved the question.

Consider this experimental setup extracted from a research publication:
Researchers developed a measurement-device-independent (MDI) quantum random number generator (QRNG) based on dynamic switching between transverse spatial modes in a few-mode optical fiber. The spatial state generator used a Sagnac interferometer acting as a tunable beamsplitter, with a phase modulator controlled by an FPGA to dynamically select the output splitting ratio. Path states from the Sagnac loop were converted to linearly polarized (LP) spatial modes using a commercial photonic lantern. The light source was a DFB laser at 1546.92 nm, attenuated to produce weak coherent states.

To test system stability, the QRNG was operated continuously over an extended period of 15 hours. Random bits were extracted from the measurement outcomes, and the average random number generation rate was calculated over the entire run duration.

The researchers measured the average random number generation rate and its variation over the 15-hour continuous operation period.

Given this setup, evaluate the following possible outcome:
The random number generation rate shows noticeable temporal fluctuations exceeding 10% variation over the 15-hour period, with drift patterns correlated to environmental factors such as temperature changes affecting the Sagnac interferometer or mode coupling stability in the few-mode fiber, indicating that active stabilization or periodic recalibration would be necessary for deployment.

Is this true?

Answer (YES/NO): NO